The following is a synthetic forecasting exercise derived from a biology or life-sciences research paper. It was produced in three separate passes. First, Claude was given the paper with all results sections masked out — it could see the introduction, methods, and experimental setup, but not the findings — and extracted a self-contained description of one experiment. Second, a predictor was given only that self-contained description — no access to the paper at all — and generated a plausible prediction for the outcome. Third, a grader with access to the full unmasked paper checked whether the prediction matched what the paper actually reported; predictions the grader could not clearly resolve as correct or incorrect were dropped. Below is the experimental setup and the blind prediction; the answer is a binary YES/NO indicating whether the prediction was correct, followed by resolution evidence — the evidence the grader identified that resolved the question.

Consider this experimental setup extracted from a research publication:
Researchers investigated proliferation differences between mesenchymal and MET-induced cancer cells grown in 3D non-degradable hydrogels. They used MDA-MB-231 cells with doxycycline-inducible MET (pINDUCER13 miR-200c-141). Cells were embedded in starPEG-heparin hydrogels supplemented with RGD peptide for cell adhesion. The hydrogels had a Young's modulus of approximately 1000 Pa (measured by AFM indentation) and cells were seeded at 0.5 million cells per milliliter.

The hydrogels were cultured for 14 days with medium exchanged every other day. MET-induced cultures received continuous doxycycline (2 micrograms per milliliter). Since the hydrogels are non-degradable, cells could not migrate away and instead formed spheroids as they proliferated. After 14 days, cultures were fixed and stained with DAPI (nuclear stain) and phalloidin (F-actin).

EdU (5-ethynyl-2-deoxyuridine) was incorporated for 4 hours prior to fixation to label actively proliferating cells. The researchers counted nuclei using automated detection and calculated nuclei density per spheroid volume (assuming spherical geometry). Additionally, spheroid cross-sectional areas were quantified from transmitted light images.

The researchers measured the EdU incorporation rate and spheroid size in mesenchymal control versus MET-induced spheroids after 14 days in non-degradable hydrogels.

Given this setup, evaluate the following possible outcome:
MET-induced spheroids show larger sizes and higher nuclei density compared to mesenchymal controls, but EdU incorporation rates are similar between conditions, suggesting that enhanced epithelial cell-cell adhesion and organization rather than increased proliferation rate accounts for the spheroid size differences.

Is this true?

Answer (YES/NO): NO